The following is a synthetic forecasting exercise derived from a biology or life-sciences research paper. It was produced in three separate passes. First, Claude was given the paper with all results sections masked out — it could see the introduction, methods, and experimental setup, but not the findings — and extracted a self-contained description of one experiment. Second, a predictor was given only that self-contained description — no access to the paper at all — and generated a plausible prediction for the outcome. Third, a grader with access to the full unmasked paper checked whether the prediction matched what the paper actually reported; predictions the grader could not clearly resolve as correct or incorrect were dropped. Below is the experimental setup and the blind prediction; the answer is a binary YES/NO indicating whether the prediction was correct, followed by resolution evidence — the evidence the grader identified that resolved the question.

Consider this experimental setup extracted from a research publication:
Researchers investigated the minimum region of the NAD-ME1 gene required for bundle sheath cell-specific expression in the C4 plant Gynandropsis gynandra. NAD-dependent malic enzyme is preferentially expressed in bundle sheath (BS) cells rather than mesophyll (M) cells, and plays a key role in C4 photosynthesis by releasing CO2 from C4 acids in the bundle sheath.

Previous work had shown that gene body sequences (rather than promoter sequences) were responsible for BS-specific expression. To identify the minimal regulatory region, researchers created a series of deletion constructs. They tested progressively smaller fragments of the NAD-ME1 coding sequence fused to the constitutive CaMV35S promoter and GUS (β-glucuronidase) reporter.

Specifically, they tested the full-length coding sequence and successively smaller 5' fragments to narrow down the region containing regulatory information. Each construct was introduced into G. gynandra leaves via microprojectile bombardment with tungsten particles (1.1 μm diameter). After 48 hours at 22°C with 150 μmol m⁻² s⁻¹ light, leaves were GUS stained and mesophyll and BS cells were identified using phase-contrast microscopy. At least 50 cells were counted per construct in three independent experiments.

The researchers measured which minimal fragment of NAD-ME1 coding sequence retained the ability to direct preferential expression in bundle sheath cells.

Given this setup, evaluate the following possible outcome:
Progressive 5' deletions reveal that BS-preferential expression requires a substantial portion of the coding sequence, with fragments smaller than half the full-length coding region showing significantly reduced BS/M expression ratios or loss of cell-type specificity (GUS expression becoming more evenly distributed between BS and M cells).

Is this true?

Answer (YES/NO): NO